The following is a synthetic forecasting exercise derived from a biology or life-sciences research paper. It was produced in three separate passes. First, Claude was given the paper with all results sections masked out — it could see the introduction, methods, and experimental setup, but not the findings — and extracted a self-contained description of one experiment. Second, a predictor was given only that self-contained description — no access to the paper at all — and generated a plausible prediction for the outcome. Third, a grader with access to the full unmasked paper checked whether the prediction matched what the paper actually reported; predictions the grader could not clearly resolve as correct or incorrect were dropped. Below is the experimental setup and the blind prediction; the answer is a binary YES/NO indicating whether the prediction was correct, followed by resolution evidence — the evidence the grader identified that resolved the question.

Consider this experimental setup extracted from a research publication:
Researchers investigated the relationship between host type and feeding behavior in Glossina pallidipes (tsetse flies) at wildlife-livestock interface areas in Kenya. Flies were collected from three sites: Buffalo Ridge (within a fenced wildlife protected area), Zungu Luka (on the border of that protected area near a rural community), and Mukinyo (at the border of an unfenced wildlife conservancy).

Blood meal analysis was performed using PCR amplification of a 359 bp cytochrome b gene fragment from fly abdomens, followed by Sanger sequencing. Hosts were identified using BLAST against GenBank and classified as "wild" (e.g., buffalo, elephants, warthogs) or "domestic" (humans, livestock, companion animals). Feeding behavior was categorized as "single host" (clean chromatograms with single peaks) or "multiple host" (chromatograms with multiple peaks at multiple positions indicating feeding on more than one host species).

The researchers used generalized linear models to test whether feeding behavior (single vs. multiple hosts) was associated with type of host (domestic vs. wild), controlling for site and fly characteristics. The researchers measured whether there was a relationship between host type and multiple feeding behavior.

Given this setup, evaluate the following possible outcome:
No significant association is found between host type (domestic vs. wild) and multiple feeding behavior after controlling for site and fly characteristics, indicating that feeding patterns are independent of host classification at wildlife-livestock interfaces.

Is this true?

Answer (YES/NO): NO